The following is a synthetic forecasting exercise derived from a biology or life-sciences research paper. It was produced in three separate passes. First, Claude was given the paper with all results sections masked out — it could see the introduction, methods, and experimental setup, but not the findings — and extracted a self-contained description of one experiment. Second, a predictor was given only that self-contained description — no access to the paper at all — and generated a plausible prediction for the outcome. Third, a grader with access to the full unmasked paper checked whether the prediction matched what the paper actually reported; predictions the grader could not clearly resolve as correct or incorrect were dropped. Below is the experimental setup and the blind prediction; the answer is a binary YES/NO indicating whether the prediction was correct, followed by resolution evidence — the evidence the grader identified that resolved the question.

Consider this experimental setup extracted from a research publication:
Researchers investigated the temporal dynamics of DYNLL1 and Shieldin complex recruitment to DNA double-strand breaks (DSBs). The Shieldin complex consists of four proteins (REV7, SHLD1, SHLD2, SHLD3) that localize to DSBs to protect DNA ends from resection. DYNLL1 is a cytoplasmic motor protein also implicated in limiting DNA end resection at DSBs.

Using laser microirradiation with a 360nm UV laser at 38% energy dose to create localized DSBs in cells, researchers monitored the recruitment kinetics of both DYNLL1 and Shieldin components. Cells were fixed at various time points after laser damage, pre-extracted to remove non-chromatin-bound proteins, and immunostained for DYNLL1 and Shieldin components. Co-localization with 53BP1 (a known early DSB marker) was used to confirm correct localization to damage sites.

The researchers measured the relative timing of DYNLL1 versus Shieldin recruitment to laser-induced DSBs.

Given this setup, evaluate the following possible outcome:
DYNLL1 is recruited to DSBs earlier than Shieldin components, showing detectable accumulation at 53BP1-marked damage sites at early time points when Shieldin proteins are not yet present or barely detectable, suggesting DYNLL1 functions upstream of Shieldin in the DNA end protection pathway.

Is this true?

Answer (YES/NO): YES